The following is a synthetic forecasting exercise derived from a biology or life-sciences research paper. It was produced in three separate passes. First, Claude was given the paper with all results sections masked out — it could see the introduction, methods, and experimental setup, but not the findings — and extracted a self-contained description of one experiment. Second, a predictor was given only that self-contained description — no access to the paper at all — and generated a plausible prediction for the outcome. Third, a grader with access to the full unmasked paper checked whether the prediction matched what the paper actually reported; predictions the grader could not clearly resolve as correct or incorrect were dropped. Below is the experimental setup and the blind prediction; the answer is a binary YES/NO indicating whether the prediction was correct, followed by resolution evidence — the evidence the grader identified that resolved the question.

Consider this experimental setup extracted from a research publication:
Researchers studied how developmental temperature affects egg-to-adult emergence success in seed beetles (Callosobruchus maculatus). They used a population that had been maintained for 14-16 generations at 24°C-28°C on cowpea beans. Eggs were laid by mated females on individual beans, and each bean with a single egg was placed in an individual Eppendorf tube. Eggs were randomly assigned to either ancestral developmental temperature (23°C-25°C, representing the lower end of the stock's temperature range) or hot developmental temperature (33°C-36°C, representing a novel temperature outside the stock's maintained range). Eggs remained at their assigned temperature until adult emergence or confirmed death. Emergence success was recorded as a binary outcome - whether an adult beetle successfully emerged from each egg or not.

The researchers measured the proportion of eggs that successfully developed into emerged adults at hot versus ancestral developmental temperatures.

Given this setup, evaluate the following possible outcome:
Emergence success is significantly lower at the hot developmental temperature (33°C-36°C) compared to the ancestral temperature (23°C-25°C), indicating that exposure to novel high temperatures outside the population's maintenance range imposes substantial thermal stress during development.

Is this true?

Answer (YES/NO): YES